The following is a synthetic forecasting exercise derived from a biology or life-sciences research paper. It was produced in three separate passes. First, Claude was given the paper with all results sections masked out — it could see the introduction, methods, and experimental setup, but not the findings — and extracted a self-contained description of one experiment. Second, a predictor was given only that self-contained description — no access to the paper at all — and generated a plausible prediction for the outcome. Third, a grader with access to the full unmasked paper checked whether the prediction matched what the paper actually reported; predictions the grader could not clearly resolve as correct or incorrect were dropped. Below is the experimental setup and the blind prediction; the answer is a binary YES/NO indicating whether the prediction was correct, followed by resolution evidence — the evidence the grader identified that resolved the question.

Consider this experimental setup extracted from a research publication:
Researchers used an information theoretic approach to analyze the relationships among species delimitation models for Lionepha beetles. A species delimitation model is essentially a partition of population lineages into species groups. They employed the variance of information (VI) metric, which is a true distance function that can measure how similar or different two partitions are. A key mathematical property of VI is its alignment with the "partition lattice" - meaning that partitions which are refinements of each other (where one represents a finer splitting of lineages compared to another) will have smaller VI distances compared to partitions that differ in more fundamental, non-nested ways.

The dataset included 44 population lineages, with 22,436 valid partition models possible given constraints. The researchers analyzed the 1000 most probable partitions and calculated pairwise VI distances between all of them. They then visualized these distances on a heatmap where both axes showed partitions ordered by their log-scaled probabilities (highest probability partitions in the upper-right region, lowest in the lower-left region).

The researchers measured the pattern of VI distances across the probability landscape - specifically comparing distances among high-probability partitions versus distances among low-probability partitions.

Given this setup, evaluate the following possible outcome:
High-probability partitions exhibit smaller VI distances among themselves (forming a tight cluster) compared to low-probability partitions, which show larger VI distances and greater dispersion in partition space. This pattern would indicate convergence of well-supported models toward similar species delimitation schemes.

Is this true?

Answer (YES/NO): YES